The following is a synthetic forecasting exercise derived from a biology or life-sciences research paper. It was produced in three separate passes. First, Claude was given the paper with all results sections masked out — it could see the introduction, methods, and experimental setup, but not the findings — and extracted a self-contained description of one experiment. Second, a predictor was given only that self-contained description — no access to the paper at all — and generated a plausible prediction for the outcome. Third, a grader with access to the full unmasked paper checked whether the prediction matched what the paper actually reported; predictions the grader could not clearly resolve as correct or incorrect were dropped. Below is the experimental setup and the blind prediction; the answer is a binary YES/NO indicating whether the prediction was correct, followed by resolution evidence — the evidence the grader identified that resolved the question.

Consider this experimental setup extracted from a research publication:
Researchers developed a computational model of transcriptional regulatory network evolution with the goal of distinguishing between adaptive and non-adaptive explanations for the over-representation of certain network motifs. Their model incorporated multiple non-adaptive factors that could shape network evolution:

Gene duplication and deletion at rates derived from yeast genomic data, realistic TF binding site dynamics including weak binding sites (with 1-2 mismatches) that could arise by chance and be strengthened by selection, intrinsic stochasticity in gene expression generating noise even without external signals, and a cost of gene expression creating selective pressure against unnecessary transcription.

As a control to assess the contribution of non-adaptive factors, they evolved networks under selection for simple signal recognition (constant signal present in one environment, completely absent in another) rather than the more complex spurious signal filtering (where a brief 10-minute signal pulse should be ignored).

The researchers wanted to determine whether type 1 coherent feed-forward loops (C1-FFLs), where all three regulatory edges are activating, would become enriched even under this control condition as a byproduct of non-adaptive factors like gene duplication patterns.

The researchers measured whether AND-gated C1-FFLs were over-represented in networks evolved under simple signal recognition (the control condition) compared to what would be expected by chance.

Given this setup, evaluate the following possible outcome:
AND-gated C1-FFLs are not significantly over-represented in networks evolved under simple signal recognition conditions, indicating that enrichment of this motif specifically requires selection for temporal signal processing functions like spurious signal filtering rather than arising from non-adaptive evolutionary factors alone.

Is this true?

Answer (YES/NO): YES